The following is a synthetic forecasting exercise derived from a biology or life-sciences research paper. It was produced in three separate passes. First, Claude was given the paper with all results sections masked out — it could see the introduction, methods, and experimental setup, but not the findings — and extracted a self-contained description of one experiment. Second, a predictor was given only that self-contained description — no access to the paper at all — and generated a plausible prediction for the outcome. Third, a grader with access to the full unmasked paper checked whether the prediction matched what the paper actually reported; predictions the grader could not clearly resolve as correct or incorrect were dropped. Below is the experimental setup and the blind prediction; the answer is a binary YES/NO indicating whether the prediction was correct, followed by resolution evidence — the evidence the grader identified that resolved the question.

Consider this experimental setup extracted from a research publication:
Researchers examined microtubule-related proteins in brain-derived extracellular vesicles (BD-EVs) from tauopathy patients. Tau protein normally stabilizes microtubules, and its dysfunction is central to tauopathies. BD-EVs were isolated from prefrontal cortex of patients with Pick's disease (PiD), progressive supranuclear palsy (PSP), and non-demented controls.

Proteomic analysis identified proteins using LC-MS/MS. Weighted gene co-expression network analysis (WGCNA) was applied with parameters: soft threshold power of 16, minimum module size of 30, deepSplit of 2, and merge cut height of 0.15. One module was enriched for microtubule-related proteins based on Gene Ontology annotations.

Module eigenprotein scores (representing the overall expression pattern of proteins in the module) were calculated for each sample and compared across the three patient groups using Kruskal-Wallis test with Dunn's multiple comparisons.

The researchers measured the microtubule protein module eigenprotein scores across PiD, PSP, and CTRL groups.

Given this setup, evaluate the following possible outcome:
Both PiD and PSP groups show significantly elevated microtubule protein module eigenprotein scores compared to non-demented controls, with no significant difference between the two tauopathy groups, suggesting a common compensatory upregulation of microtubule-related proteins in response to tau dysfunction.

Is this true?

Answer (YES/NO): NO